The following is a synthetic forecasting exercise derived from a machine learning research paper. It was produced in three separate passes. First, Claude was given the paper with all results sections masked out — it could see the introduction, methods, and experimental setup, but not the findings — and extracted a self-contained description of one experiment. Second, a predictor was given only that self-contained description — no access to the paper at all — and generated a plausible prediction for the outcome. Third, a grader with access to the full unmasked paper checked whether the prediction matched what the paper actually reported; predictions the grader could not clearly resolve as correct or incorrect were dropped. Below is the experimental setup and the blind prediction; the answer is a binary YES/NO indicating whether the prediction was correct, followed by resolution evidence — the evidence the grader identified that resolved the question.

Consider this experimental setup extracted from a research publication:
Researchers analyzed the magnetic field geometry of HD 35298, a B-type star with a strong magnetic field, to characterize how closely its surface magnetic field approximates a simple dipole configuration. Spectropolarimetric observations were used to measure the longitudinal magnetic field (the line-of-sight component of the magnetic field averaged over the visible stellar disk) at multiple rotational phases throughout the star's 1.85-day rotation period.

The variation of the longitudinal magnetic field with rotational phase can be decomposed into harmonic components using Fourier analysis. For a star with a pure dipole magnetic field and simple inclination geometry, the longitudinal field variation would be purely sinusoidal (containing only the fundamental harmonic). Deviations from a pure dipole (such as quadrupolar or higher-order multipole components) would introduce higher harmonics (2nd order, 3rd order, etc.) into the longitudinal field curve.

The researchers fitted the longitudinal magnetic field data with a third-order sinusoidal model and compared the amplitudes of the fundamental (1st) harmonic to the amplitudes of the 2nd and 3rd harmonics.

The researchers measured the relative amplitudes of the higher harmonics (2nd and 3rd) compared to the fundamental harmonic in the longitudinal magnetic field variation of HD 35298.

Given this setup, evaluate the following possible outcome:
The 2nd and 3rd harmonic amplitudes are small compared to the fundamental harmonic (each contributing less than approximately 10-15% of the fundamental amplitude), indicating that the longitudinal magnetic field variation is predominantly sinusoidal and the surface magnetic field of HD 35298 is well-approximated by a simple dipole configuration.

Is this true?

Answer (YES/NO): YES